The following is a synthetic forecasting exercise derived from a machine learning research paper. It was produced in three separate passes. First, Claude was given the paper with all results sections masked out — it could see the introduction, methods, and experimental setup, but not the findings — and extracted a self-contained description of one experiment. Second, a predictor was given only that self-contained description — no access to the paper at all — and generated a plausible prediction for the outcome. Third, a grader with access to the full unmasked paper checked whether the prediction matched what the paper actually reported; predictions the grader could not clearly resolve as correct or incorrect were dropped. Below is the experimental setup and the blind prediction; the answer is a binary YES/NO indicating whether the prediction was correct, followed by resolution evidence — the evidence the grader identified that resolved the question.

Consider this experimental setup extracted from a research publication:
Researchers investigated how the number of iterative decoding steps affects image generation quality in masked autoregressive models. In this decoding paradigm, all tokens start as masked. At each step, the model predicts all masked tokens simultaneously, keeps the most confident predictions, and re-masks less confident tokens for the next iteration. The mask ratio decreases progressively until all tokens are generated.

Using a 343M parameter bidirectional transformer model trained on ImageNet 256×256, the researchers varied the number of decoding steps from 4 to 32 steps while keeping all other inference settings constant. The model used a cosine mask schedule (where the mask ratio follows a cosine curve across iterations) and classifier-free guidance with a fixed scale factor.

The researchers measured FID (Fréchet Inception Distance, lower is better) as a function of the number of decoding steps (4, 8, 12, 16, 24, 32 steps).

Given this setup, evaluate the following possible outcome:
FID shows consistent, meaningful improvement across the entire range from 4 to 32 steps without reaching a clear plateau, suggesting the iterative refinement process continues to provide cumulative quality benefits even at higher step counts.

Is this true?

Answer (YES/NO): NO